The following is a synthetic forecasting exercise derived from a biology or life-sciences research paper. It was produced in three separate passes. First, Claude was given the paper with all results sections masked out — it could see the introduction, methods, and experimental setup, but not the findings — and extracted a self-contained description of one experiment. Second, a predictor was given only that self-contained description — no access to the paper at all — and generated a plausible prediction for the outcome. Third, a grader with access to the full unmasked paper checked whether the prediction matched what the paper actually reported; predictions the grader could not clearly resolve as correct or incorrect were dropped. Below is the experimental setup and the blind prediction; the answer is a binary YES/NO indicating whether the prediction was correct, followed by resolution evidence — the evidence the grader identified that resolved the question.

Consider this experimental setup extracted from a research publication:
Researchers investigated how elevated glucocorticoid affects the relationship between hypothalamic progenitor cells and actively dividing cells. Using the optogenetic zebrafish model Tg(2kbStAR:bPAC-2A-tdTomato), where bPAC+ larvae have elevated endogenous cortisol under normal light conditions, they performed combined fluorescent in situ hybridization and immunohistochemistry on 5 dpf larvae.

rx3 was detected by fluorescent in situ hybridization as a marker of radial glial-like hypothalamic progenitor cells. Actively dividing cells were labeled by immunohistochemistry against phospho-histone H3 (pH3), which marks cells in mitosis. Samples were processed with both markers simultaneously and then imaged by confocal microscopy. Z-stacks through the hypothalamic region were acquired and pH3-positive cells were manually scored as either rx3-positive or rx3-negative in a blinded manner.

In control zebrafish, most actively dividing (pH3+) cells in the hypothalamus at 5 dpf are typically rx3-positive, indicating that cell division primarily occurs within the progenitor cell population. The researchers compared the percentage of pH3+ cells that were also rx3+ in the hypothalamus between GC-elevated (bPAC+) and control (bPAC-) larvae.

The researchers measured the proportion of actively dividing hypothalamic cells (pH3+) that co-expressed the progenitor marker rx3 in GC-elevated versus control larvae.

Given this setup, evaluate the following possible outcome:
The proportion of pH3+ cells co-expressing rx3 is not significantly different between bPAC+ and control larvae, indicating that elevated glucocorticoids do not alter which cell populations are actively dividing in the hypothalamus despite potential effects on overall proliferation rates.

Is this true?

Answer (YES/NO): NO